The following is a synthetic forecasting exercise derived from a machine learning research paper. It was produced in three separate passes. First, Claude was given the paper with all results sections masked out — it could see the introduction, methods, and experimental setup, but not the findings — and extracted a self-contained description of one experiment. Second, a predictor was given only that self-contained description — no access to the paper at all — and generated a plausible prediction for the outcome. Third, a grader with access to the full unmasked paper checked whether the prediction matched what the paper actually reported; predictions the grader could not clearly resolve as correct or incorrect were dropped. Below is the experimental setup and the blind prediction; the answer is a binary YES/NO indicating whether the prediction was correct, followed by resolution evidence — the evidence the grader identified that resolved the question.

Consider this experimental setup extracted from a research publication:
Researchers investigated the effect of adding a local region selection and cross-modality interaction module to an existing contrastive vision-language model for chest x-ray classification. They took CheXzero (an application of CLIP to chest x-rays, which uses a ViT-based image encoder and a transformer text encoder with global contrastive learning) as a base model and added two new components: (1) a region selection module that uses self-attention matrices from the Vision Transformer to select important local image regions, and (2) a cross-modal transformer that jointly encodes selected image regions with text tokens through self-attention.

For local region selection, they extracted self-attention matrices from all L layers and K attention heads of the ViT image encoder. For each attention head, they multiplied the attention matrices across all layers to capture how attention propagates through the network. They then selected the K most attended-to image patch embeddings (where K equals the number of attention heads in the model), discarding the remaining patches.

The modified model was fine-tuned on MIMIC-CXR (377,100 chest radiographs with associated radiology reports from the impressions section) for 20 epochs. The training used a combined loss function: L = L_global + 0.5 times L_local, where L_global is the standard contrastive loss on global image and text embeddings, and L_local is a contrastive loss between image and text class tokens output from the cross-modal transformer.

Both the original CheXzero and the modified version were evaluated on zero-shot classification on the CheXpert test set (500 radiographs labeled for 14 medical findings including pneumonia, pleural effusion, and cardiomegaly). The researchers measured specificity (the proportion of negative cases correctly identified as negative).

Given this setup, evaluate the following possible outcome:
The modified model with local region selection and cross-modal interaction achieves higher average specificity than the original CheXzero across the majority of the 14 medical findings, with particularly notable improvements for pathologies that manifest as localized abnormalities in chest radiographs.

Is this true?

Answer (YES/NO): NO